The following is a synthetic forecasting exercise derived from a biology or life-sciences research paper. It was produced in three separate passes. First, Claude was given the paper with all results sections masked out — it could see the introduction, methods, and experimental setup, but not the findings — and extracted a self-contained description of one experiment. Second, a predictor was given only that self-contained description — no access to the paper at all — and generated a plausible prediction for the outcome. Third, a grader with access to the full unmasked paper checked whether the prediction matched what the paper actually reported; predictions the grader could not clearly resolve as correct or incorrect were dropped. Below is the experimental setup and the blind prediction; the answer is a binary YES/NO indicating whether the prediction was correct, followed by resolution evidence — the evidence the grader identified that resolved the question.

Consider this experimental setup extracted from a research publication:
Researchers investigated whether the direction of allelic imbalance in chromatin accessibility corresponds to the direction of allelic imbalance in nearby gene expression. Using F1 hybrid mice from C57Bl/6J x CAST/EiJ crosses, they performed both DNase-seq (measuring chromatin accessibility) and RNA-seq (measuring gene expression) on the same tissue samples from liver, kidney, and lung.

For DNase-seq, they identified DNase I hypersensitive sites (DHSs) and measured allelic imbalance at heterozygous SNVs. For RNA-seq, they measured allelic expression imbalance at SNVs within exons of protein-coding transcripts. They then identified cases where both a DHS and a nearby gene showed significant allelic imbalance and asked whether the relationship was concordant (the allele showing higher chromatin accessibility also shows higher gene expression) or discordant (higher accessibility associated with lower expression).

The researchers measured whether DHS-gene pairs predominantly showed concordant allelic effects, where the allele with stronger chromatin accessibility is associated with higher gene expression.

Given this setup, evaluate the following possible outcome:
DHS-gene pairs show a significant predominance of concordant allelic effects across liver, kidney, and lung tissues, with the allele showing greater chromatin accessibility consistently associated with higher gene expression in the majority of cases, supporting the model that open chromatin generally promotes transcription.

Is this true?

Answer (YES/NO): NO